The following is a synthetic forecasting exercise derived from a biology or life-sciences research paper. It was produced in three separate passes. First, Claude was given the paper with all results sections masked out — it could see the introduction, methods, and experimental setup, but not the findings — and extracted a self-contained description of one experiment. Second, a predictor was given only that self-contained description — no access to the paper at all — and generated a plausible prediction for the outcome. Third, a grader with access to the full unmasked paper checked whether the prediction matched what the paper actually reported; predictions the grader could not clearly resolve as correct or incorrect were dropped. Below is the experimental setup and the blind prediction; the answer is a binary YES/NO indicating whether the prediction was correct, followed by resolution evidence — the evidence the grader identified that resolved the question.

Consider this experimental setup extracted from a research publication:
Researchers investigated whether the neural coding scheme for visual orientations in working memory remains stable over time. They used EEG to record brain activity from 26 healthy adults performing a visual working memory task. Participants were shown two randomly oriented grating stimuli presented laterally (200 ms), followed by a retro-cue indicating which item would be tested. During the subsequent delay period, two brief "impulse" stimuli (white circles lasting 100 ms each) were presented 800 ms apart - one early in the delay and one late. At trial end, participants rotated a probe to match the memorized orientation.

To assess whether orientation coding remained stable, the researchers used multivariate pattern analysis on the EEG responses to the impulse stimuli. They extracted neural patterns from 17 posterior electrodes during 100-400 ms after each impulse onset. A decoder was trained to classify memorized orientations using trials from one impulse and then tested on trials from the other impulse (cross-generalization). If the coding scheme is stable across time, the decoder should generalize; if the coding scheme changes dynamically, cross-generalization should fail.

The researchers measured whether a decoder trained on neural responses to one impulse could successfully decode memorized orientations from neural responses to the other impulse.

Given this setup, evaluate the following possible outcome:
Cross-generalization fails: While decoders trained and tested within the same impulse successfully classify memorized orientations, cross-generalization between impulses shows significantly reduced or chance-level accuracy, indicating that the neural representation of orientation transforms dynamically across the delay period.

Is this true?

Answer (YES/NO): NO